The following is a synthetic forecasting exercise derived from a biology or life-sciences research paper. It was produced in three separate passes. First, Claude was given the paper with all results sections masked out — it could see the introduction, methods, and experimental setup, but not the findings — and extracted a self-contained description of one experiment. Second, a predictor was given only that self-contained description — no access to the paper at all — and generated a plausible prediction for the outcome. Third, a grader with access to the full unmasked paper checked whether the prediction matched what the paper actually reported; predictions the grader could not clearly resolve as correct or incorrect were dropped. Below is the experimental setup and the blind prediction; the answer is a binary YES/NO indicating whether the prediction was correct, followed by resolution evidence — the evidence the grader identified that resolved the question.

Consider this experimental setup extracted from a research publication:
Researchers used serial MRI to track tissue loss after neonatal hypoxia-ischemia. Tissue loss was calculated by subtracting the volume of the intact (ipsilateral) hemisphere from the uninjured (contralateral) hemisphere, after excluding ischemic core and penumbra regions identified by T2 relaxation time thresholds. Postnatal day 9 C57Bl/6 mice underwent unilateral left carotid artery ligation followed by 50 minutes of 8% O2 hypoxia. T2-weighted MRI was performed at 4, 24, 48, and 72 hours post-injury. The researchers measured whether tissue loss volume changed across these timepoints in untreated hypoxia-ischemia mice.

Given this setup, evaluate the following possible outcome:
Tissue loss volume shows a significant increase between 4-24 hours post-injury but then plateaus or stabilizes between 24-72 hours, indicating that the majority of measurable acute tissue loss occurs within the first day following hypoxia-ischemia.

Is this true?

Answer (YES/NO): NO